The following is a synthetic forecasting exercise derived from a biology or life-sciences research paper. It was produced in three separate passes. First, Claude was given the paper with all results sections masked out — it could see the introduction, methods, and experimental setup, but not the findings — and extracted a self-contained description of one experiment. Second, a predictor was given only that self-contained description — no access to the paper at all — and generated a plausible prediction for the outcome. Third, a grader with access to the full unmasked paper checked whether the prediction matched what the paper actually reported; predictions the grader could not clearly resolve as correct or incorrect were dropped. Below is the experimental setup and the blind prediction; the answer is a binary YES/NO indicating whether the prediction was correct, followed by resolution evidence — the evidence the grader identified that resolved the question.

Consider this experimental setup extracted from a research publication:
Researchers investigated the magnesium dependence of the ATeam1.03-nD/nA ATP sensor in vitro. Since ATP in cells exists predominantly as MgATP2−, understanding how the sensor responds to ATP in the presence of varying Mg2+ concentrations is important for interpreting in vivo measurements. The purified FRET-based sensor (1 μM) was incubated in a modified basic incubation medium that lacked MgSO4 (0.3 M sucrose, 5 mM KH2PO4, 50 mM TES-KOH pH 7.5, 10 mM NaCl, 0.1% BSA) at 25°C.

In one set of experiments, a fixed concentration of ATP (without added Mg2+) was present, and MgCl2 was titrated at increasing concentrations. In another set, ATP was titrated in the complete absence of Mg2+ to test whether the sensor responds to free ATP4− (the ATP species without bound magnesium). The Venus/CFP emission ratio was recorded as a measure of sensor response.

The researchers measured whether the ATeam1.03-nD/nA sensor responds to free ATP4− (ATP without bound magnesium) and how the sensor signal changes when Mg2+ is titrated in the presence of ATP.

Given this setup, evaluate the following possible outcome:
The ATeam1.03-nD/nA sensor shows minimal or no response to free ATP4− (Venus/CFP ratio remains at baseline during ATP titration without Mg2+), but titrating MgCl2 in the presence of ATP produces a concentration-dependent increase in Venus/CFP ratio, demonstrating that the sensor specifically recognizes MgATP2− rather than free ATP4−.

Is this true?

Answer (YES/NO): YES